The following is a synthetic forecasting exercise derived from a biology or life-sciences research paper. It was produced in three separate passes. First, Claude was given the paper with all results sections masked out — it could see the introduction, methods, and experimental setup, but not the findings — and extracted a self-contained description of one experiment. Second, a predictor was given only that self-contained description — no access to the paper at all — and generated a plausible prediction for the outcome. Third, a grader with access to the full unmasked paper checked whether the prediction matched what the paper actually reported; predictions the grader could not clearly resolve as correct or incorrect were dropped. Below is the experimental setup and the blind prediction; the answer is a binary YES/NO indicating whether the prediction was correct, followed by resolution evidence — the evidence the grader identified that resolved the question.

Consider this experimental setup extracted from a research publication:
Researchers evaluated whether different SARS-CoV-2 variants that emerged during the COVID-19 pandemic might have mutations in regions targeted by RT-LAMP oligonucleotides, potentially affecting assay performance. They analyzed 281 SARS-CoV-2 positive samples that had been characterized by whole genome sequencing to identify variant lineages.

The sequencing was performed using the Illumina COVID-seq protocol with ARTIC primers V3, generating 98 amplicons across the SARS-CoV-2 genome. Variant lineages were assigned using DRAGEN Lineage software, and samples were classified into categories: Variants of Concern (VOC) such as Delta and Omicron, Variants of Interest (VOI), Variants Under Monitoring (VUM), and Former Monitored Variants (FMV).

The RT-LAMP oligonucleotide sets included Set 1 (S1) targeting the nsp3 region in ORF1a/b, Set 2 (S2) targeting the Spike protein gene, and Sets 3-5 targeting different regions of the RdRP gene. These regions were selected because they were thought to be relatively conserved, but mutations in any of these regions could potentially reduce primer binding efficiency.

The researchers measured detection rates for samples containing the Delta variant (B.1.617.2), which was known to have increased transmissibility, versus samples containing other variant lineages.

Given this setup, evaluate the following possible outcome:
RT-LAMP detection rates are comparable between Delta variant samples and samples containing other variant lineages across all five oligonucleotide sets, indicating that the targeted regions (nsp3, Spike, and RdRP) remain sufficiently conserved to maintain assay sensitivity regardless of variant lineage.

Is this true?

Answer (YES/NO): NO